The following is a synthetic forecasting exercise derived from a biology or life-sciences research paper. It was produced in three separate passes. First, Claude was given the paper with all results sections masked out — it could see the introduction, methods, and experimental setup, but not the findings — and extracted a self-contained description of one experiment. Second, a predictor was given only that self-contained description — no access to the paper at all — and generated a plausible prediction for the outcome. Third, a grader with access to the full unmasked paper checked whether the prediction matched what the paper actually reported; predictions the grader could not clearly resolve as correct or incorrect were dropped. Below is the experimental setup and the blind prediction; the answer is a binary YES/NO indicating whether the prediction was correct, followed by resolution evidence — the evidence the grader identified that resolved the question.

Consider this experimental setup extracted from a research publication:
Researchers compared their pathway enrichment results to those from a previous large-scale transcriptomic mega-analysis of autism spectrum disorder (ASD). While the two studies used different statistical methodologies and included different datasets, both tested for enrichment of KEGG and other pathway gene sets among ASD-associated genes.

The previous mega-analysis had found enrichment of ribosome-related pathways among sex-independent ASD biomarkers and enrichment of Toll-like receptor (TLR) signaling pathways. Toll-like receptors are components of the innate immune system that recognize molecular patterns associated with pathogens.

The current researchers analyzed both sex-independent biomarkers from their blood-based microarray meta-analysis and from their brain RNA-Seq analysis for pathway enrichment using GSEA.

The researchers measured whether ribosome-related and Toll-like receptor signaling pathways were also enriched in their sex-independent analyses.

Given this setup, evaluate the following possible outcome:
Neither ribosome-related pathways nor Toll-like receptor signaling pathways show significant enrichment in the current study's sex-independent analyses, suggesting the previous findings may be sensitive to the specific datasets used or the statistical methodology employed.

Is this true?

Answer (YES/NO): NO